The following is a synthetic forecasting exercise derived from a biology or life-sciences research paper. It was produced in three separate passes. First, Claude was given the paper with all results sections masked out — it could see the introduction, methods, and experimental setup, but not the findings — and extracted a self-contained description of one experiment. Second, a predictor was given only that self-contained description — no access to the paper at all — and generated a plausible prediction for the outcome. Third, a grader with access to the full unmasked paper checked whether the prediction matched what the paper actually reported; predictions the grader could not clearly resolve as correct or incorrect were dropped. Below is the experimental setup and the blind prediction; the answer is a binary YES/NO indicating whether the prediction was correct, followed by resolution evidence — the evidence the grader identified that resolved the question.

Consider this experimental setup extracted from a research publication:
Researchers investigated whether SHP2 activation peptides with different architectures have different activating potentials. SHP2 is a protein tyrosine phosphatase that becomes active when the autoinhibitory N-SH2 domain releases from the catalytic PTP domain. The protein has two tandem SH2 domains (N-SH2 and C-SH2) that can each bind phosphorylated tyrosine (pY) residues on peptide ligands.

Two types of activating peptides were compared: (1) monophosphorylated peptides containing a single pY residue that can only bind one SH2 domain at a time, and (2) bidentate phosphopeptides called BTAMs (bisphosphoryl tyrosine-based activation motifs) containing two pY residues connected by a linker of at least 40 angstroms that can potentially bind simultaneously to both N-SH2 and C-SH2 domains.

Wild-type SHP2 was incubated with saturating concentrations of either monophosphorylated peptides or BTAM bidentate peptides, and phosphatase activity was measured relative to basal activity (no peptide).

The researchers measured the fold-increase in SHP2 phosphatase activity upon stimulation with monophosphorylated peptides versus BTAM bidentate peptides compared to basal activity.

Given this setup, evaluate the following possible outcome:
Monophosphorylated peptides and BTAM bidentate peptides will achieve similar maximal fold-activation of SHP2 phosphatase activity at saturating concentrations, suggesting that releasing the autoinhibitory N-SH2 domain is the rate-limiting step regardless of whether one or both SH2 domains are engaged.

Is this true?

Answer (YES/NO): NO